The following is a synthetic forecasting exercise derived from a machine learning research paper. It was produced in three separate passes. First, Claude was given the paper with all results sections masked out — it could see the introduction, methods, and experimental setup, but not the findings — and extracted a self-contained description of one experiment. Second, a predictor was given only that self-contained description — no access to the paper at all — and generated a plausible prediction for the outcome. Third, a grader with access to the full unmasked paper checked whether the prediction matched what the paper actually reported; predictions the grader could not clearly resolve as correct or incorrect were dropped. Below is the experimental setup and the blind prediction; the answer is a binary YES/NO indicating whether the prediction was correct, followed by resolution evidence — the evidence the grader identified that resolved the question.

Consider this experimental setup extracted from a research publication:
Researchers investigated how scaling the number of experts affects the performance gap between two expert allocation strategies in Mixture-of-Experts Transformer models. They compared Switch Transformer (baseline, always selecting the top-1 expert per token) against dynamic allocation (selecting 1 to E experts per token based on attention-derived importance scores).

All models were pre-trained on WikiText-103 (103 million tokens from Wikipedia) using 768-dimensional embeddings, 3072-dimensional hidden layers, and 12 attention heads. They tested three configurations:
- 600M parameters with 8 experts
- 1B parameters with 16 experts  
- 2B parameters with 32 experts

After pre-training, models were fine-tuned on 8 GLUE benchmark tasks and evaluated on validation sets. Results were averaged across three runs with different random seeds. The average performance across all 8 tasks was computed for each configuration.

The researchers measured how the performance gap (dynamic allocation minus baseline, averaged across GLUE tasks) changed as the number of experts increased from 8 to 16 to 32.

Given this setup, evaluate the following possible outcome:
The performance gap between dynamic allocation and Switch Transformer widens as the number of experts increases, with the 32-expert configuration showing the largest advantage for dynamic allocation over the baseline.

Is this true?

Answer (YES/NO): NO